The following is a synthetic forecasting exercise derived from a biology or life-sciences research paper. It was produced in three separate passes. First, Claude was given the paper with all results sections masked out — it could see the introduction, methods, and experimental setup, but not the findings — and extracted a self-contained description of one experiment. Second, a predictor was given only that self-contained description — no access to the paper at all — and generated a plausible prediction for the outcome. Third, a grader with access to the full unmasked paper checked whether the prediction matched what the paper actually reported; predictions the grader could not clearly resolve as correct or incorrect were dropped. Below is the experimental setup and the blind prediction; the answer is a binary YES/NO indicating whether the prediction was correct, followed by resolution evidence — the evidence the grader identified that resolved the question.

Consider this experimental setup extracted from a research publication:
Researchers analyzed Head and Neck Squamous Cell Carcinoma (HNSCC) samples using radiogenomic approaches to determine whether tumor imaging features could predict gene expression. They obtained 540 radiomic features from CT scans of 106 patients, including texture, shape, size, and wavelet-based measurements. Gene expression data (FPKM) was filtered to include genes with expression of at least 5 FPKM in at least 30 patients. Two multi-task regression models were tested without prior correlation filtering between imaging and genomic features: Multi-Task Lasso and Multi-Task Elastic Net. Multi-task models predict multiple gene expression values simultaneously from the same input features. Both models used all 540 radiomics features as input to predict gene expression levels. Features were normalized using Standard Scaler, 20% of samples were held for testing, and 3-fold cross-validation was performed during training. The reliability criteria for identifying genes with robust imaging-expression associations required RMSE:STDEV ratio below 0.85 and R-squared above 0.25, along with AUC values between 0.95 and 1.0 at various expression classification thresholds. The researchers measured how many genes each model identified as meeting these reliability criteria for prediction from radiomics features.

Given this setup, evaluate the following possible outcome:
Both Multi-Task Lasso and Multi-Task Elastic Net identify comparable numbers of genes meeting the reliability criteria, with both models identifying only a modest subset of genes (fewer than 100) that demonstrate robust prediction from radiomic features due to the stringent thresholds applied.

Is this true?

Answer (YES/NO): YES